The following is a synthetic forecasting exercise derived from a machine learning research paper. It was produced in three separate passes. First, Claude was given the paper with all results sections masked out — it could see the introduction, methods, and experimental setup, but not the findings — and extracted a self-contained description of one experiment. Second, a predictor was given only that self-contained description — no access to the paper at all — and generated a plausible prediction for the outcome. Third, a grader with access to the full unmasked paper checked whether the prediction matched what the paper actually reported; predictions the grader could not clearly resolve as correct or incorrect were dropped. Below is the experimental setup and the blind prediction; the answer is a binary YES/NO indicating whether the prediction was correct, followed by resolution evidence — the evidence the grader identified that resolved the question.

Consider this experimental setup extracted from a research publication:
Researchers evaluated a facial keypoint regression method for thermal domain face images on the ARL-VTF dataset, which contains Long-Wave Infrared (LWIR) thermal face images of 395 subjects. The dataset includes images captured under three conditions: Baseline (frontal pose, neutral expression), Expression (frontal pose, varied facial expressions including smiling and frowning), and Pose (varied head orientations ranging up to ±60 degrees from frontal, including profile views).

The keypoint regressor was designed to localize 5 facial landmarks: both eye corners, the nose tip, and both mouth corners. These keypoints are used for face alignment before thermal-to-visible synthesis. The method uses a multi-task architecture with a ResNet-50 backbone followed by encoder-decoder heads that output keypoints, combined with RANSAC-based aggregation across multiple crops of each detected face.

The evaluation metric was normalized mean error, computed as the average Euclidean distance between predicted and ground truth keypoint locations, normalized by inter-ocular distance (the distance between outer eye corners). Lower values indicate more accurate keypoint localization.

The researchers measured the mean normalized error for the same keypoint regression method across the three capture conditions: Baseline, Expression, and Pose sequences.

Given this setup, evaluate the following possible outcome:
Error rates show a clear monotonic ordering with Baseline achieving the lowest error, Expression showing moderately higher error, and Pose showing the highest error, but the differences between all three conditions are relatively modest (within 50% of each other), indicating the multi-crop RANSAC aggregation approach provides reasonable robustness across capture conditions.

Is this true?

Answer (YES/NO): NO